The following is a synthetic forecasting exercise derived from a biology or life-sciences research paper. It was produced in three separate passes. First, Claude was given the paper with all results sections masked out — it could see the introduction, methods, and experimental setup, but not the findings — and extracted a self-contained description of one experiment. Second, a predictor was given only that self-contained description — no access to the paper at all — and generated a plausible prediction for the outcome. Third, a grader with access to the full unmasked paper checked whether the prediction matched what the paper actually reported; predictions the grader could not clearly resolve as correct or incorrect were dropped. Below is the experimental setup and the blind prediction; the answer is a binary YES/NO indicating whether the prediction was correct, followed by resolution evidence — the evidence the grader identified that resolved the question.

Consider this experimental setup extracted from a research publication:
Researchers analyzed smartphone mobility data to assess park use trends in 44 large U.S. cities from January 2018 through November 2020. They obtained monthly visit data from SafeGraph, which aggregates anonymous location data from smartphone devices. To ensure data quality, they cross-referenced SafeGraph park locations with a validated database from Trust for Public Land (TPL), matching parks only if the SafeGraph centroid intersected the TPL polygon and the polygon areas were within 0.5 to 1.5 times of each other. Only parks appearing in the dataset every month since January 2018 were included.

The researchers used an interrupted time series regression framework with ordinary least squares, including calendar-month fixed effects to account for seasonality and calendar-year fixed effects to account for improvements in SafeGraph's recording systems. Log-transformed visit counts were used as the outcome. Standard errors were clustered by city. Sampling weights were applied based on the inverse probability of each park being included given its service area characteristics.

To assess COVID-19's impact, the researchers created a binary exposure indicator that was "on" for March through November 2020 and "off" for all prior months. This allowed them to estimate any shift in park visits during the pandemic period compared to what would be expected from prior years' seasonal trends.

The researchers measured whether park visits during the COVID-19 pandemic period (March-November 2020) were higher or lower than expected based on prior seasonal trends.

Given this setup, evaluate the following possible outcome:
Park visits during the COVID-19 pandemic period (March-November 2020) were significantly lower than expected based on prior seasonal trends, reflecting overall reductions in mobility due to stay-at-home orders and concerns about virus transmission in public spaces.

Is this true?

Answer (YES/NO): YES